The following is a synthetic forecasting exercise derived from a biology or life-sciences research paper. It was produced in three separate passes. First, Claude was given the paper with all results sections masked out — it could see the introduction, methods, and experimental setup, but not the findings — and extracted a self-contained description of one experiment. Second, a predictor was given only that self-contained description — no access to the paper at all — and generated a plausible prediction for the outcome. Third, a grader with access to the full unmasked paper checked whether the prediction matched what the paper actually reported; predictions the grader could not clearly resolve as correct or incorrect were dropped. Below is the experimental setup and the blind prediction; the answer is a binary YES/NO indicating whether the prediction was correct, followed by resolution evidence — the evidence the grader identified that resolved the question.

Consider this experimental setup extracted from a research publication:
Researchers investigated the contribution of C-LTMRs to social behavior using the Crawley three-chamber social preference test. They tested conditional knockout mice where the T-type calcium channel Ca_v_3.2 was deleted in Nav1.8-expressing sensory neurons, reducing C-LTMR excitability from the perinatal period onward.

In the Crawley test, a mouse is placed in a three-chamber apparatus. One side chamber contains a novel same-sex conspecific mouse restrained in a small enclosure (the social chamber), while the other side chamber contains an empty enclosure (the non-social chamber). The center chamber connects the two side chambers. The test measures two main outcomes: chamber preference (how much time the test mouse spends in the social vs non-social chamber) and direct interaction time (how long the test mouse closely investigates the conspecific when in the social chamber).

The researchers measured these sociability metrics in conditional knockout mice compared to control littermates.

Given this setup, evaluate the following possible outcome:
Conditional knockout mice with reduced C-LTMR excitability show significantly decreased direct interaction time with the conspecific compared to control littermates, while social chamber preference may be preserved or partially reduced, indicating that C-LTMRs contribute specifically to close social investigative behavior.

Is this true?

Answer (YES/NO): NO